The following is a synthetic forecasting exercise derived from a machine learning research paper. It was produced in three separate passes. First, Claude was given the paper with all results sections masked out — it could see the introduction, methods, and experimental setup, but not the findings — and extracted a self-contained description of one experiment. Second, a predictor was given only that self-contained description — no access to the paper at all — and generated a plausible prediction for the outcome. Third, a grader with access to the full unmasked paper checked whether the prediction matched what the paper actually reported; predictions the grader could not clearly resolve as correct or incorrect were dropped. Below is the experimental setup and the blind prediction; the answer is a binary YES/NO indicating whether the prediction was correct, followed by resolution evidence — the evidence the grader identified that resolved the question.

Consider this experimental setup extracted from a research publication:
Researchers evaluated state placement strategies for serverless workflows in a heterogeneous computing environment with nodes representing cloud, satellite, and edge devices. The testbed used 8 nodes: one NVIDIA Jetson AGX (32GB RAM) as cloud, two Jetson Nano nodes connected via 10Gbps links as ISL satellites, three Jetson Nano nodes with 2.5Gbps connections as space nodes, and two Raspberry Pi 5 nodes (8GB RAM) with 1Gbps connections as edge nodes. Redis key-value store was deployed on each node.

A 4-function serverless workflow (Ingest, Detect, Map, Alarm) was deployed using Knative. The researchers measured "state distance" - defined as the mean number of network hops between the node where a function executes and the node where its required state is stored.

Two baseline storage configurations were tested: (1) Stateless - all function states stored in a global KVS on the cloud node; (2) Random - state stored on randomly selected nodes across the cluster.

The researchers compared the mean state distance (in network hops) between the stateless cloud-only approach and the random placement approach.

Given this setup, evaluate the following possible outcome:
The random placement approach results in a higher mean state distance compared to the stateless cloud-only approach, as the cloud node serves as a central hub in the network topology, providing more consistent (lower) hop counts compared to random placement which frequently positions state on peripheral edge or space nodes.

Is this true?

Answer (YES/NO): NO